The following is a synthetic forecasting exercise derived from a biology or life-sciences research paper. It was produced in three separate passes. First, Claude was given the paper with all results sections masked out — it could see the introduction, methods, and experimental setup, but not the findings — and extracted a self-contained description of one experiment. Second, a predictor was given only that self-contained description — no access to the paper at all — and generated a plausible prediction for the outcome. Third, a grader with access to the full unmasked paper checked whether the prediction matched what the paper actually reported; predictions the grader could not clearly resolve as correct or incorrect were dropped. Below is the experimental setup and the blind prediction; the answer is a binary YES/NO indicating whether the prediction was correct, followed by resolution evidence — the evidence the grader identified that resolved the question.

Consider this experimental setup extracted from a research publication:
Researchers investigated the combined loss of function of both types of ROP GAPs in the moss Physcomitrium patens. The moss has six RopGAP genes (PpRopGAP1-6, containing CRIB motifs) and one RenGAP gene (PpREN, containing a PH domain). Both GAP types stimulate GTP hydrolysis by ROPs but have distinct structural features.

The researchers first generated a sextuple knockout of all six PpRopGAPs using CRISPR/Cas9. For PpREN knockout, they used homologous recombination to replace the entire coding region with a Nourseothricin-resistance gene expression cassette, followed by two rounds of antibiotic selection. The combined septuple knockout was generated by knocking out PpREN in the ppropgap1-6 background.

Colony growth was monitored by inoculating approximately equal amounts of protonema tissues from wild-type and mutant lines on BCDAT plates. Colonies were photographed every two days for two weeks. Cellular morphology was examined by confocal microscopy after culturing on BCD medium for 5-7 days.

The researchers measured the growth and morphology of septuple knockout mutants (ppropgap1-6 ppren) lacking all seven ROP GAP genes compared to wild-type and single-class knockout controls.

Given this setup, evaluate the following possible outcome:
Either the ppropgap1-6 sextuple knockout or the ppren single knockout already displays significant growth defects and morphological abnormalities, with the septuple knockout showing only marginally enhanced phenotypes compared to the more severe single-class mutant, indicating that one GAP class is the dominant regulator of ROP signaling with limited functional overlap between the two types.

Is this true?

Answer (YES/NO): NO